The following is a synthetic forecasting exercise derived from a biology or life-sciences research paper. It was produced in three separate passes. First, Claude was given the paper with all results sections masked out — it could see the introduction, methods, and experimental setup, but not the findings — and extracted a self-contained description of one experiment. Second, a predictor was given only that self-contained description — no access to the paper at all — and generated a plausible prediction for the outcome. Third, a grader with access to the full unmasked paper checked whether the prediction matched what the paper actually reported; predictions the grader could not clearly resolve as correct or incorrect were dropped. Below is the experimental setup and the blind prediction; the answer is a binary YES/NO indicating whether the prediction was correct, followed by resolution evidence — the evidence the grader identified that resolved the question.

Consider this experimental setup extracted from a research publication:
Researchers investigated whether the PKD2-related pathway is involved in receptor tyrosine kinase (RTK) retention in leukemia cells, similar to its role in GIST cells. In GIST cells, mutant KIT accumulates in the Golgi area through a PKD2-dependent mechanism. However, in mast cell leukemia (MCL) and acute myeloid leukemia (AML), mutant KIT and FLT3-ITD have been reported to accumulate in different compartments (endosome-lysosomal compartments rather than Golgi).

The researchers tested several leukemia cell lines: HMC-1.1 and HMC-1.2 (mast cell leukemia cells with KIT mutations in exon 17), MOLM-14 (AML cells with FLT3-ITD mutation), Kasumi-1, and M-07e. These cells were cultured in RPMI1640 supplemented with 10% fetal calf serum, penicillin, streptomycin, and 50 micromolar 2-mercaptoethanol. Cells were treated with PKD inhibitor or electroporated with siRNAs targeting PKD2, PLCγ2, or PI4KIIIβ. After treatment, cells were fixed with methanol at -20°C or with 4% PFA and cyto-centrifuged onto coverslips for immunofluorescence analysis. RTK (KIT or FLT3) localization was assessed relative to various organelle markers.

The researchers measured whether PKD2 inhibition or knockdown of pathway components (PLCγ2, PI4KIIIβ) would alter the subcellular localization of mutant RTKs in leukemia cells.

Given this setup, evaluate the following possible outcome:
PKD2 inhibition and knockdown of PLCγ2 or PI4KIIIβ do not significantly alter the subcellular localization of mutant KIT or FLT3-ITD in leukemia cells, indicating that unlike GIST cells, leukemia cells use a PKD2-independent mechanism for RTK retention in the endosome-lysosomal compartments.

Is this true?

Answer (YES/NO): YES